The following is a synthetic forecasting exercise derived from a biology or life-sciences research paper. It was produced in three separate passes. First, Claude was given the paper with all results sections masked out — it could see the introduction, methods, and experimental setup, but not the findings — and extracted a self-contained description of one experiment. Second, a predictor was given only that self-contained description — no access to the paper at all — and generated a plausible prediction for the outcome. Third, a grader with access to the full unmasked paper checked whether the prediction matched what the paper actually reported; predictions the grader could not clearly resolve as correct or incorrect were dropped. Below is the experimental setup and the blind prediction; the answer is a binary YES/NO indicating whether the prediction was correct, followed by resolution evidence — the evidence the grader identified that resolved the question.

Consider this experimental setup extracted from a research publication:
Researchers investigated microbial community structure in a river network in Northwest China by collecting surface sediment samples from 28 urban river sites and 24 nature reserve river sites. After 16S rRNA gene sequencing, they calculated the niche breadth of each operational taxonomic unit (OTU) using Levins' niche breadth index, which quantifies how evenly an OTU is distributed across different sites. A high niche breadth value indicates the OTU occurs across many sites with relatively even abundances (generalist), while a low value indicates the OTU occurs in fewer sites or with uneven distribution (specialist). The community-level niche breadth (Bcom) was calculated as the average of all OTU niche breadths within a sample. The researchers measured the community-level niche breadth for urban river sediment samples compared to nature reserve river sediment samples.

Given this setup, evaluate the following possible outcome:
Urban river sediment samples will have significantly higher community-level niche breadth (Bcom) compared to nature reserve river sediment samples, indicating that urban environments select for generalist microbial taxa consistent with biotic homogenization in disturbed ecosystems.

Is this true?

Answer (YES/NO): NO